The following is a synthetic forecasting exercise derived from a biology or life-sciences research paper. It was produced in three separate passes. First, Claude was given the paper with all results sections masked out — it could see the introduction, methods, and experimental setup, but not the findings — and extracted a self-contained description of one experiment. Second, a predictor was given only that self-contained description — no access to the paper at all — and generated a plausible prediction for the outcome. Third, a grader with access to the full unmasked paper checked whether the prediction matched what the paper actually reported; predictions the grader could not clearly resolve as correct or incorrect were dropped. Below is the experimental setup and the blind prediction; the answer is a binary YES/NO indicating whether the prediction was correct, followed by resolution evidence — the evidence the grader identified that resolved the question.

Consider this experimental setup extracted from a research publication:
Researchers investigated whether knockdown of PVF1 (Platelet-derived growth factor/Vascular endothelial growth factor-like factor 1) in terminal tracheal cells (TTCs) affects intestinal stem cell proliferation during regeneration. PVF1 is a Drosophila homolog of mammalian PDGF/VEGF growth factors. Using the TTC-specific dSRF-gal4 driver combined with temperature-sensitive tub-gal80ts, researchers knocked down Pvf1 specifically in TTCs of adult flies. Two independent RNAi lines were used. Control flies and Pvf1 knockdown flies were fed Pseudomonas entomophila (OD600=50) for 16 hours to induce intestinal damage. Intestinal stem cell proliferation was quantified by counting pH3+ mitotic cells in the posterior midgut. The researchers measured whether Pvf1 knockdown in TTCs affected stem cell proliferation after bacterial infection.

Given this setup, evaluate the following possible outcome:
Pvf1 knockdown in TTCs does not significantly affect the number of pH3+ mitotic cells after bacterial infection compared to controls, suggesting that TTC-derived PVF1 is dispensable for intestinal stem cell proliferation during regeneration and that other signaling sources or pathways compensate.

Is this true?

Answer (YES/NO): NO